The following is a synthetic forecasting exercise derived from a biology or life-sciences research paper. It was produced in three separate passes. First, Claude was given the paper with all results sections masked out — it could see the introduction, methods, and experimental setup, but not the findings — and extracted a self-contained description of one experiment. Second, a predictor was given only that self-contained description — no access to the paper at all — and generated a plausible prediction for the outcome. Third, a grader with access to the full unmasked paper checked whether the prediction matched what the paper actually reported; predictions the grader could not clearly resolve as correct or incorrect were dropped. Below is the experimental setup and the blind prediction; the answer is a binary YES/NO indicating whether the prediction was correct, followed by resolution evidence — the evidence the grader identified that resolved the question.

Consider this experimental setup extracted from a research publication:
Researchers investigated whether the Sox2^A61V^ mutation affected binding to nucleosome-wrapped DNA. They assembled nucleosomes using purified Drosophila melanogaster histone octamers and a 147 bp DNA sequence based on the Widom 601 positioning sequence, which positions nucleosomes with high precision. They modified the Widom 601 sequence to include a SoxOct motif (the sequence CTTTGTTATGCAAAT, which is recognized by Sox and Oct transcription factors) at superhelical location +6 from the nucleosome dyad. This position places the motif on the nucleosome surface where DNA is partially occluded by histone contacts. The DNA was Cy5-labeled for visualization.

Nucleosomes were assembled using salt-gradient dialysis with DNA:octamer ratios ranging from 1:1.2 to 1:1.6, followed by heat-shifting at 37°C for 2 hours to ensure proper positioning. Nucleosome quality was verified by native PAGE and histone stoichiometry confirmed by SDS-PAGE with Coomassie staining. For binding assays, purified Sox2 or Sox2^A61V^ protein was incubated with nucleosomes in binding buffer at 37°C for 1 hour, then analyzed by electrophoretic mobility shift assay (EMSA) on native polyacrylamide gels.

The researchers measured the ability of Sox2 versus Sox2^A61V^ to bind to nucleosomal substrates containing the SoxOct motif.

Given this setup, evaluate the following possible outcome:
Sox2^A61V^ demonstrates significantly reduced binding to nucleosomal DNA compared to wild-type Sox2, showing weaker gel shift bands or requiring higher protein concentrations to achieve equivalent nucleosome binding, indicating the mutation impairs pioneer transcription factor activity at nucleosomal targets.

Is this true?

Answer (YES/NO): NO